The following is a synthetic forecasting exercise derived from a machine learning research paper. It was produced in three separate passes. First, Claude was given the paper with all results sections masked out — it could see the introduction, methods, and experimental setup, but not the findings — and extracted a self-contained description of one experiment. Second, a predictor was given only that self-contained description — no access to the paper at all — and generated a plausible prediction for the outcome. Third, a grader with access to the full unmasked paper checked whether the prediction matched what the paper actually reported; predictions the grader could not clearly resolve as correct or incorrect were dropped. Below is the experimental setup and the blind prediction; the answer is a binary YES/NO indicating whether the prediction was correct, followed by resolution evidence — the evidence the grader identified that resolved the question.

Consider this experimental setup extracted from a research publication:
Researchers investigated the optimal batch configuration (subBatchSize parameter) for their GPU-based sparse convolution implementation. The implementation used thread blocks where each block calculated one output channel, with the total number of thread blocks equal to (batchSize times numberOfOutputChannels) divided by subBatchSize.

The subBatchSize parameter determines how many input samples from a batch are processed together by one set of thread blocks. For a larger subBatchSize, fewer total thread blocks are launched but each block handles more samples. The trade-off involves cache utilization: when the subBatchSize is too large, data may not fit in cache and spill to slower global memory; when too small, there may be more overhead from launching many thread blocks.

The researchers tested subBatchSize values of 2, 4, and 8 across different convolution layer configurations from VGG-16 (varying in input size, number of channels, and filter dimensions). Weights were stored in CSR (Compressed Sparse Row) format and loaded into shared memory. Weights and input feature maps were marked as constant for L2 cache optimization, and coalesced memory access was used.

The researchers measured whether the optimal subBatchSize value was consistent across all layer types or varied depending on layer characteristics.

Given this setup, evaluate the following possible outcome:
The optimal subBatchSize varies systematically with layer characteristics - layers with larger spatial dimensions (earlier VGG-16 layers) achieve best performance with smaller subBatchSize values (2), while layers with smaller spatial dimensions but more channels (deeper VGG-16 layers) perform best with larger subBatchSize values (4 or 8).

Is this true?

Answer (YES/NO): NO